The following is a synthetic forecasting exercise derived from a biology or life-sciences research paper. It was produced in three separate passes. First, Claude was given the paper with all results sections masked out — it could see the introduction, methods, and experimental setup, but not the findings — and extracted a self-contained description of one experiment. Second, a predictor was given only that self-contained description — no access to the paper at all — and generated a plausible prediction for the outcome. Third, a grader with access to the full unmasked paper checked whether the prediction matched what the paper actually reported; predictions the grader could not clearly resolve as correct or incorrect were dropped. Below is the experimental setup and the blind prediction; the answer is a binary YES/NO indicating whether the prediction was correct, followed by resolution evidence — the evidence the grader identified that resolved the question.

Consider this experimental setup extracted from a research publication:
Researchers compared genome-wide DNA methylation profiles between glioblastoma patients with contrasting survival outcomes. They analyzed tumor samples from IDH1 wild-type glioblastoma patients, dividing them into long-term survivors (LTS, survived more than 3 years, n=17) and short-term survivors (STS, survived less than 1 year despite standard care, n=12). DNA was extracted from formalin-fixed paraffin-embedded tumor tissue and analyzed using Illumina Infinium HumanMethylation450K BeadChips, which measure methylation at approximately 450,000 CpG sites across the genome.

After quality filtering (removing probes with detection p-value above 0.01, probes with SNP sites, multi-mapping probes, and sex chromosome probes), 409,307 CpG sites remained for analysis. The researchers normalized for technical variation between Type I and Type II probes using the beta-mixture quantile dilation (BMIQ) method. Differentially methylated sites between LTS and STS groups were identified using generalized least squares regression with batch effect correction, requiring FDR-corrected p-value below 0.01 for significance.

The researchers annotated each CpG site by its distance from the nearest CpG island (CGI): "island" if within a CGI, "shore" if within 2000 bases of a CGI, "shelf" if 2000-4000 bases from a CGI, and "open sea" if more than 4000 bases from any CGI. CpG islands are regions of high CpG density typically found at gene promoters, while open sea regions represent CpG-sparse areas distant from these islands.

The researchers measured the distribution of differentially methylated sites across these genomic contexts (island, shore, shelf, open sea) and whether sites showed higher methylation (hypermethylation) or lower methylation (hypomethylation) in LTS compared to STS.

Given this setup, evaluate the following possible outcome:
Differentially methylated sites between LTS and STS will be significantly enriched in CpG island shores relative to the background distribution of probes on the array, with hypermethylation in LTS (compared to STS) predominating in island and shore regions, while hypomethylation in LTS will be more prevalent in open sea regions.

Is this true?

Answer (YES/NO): NO